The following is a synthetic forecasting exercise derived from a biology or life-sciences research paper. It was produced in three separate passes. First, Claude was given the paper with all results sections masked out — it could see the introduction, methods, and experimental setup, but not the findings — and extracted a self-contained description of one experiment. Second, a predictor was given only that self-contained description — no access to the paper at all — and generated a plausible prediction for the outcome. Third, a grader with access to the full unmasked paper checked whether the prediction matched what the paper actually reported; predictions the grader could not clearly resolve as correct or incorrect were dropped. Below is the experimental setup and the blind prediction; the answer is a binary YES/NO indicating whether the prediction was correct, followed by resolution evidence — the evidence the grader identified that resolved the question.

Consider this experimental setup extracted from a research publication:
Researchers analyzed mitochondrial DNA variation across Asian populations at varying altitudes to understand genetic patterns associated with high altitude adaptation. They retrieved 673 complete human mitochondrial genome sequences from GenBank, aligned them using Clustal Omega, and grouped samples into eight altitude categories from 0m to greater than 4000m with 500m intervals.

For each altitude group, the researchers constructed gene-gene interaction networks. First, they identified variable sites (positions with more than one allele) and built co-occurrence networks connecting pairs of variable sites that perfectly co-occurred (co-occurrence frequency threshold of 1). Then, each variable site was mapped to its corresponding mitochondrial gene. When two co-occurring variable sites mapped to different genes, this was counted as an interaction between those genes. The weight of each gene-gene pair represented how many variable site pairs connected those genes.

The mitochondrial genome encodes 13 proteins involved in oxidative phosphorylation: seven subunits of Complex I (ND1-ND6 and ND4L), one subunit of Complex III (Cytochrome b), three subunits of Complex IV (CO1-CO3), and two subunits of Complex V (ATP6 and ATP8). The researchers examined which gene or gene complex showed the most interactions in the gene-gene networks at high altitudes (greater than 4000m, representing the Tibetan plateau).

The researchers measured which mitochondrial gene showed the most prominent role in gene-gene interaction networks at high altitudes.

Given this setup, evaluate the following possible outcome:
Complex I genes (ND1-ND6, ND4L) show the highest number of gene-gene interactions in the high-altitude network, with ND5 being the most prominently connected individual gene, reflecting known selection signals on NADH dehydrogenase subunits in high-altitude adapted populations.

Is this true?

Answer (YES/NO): NO